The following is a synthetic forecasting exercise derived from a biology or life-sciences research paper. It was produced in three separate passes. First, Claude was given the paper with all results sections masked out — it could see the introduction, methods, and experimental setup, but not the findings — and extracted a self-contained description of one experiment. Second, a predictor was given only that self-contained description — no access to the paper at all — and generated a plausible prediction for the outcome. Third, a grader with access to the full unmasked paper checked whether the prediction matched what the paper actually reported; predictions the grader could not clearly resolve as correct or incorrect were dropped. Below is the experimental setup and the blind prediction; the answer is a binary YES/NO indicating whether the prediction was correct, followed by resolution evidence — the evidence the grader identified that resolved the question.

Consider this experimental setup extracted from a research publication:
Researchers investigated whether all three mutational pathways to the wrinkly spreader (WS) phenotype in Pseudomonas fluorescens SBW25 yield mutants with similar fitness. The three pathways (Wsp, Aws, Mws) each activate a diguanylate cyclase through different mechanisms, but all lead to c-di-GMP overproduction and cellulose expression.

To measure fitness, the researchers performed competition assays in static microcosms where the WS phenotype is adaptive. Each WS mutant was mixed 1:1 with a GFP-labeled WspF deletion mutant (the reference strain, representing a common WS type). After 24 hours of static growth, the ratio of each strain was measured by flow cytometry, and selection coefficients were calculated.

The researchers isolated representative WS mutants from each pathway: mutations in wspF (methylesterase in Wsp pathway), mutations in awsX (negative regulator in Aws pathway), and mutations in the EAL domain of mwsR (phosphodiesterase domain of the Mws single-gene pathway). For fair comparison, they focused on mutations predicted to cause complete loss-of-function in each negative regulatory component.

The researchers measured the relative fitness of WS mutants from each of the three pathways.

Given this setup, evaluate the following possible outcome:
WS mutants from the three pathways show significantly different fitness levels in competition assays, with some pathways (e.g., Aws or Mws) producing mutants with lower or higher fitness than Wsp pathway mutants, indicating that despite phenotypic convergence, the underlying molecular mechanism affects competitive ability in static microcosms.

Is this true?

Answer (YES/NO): YES